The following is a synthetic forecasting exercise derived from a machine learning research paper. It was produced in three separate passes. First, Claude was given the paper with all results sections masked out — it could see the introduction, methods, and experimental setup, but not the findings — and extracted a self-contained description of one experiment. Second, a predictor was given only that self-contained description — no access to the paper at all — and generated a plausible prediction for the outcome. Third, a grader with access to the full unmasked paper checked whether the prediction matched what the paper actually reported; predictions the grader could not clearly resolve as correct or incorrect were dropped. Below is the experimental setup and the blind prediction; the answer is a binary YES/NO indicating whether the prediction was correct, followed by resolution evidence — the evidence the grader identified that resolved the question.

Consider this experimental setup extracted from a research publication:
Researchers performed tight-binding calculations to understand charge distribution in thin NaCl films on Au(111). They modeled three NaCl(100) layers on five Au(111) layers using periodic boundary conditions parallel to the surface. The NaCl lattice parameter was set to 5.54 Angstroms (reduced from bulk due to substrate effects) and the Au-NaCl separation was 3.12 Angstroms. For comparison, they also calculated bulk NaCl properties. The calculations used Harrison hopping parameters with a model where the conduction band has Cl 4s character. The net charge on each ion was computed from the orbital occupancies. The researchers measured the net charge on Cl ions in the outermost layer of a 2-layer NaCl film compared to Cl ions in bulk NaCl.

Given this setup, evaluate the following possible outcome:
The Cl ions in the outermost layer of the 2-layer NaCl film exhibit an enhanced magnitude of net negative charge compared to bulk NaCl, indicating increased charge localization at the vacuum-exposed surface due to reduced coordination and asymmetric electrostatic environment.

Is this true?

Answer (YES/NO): YES